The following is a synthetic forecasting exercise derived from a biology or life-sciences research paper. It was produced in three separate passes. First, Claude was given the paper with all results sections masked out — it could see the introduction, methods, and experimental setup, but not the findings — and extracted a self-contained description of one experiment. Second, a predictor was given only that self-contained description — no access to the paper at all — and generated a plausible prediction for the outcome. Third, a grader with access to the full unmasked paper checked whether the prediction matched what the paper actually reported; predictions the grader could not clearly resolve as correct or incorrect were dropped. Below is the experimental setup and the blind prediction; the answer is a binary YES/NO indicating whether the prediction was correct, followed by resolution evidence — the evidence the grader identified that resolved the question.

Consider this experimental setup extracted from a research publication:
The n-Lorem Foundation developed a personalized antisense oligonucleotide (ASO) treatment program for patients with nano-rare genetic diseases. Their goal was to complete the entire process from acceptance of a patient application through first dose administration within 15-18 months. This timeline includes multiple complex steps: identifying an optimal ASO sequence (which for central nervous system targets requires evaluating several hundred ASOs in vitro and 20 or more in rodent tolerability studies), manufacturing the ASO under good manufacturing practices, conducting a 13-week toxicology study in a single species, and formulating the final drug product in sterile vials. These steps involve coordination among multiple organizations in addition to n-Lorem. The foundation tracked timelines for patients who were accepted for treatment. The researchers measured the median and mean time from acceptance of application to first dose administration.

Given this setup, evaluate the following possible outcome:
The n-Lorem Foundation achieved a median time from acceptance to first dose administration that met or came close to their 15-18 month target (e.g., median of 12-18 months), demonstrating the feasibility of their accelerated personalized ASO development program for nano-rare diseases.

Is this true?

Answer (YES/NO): NO